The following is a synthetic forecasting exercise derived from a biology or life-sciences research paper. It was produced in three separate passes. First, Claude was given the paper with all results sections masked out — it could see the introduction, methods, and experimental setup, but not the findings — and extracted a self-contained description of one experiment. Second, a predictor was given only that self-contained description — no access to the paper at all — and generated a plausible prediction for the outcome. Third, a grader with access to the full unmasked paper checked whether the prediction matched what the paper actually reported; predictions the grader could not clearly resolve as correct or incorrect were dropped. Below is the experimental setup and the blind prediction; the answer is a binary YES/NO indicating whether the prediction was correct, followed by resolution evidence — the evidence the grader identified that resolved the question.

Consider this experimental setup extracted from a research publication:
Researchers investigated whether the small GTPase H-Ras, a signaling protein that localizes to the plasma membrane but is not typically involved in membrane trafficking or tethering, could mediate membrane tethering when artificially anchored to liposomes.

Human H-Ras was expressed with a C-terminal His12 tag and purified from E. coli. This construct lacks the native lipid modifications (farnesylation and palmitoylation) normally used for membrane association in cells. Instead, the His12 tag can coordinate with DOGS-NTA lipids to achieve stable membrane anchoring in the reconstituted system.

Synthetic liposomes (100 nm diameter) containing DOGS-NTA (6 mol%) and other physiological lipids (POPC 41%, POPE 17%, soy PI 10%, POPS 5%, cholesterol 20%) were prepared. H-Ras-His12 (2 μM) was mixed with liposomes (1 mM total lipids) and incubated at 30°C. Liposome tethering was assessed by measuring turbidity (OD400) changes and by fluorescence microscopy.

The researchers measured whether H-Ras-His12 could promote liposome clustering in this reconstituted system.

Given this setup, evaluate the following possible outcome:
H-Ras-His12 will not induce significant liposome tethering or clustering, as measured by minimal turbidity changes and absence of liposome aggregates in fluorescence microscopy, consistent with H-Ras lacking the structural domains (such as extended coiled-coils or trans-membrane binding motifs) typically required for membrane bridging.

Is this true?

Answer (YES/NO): YES